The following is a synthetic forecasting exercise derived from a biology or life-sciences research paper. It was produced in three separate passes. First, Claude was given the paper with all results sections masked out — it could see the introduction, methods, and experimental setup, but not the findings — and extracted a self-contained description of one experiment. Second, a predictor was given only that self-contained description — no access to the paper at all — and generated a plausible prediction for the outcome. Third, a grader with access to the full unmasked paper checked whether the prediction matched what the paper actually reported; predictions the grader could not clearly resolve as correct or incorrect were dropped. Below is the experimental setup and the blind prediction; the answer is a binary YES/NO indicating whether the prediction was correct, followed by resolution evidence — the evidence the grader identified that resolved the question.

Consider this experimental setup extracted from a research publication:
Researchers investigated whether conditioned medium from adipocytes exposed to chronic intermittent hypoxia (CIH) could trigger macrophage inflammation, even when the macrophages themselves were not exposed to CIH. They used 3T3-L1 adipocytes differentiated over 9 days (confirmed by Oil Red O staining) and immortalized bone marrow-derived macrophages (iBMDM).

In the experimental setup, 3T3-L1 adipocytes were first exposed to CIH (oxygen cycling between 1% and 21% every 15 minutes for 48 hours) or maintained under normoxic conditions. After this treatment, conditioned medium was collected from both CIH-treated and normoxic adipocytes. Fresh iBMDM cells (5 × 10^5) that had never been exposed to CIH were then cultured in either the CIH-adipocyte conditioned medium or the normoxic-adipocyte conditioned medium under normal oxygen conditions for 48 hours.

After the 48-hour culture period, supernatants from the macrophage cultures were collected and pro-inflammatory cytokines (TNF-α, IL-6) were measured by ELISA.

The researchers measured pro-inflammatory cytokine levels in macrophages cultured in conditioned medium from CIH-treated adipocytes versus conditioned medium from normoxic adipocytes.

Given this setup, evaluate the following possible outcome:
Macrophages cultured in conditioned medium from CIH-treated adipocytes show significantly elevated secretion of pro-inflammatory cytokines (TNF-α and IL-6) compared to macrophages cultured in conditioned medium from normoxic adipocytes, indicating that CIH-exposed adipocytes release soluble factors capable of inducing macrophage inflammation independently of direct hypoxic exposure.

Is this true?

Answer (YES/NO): YES